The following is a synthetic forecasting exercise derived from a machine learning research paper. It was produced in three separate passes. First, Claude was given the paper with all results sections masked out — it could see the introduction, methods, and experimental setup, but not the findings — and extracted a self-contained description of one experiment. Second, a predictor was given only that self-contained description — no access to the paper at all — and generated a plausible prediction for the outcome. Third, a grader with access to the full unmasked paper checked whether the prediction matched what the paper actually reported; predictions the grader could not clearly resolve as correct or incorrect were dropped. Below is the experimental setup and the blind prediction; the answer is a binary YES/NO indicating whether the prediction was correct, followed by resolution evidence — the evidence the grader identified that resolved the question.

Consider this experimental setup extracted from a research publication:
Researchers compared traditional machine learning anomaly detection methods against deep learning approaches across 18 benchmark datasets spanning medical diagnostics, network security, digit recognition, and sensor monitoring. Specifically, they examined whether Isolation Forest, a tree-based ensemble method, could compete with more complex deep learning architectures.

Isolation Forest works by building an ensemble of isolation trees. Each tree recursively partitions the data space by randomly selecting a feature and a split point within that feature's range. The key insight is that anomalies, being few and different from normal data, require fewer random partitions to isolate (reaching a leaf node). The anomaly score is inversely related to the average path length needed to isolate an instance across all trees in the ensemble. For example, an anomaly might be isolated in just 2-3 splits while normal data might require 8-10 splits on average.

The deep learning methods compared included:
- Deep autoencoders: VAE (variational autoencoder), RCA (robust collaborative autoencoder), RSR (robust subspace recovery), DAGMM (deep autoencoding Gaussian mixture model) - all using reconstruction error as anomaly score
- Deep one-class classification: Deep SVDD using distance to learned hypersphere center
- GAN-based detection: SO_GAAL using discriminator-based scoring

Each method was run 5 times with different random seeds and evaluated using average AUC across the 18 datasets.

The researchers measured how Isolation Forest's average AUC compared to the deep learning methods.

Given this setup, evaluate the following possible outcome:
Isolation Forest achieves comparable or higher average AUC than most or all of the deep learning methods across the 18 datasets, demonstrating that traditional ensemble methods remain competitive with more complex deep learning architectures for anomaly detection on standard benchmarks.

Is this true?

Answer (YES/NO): YES